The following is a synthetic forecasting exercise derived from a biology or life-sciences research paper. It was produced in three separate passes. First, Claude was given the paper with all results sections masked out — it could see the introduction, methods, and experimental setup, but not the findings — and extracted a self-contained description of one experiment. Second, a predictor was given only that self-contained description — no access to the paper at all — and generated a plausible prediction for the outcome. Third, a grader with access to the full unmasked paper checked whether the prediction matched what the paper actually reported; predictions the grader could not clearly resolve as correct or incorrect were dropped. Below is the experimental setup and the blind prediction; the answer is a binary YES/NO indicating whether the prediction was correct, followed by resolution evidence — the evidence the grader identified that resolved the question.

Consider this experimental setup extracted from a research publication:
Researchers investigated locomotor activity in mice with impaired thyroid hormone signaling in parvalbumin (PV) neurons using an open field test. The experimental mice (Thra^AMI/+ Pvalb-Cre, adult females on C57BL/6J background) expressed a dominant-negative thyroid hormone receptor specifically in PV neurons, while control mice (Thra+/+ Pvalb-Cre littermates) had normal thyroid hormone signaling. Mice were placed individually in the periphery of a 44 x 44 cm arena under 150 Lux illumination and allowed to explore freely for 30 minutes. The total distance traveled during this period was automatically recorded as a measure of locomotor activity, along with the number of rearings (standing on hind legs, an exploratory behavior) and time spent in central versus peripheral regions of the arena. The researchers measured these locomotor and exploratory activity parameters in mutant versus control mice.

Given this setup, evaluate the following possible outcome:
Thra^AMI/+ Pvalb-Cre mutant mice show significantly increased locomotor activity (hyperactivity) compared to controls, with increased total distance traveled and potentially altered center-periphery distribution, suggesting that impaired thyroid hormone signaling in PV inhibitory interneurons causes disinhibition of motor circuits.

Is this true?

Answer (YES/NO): YES